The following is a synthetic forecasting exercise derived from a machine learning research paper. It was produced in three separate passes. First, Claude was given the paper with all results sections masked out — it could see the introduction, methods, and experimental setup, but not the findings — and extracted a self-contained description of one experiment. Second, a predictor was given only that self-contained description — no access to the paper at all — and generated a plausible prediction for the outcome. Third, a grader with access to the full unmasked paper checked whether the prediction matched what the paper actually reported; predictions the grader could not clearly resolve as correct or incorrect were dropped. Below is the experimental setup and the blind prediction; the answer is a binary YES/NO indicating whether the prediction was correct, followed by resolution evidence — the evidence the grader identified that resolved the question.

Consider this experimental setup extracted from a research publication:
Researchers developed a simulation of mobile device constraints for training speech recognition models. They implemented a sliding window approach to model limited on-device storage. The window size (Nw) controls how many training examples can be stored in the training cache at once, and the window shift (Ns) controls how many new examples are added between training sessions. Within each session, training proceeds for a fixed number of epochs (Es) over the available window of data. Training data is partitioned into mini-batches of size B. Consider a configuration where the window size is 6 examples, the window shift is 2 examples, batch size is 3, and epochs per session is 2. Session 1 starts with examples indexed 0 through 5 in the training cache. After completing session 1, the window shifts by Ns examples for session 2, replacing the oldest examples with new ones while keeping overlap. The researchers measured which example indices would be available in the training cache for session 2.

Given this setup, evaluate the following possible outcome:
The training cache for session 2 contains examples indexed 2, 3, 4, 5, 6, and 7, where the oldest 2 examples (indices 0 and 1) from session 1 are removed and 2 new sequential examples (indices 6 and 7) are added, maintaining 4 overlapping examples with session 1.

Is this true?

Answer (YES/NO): YES